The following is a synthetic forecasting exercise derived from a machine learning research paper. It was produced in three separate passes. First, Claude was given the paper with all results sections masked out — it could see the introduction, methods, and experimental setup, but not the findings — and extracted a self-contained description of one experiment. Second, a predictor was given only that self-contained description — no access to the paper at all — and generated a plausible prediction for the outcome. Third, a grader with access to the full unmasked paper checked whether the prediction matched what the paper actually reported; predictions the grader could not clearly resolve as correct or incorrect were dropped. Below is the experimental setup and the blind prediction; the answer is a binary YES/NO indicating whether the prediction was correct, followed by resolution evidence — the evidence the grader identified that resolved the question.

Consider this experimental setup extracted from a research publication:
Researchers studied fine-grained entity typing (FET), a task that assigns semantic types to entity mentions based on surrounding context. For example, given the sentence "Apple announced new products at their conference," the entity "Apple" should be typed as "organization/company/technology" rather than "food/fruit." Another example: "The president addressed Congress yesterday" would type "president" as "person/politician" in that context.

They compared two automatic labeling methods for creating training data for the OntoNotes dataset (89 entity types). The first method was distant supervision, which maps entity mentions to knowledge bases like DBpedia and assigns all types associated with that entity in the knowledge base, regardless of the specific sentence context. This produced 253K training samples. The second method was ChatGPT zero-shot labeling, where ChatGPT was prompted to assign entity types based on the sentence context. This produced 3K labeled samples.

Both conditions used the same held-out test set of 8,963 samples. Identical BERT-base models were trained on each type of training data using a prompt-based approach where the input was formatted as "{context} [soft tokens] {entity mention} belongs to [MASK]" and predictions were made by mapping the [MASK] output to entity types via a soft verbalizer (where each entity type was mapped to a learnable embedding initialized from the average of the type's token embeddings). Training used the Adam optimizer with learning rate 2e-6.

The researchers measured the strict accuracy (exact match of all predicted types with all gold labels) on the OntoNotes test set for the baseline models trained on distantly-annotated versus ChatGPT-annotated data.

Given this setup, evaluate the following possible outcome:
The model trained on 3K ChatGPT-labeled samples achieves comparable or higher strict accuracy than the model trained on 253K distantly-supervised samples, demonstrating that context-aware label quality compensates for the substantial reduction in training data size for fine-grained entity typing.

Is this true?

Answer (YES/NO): YES